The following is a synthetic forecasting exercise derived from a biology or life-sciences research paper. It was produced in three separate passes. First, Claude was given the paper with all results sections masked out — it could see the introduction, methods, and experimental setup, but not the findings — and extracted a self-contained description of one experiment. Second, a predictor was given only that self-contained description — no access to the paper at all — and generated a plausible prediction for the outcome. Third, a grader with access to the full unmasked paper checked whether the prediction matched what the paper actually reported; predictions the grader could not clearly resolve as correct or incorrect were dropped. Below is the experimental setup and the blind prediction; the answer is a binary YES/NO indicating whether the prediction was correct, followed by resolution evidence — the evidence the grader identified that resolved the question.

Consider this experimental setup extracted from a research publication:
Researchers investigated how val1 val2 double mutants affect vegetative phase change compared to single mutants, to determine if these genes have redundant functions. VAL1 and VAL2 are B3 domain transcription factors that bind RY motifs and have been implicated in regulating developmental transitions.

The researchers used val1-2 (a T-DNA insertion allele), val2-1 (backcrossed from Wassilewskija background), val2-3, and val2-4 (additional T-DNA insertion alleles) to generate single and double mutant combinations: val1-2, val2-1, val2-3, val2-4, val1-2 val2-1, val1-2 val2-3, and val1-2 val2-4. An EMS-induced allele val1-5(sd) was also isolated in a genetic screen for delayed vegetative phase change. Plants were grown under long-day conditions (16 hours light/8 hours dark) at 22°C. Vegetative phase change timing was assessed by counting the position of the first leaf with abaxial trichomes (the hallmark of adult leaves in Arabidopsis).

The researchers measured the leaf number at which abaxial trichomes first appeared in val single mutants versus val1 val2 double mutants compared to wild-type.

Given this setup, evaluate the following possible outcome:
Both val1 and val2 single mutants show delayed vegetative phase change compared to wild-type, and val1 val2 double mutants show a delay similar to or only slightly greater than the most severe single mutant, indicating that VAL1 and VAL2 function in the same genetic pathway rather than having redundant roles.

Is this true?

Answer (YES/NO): NO